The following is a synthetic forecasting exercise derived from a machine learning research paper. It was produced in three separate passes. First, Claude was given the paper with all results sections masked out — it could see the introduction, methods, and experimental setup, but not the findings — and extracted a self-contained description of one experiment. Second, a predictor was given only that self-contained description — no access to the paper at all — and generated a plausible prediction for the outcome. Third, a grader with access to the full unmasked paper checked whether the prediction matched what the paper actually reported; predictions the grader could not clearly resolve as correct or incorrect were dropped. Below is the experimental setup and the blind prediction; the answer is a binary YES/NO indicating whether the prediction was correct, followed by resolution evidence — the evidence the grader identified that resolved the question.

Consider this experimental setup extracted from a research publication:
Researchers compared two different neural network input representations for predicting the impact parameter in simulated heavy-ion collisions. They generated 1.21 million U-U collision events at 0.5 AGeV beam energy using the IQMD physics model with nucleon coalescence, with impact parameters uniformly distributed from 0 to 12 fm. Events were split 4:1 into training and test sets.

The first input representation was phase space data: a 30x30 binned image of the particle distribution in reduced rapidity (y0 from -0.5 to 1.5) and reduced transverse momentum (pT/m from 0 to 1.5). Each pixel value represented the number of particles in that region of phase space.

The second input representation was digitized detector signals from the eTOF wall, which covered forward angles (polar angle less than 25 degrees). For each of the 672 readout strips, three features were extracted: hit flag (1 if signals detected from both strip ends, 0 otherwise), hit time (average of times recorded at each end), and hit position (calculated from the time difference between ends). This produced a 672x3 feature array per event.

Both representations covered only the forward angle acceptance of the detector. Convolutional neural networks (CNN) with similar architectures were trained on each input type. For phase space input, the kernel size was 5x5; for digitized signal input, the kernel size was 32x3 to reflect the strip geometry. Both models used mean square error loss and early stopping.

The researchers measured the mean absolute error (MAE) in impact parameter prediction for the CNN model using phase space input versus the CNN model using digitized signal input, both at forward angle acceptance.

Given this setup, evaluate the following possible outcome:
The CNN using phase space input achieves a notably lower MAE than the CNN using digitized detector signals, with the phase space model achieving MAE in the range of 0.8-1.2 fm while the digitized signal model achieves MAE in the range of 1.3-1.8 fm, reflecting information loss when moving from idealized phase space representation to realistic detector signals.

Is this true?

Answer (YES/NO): NO